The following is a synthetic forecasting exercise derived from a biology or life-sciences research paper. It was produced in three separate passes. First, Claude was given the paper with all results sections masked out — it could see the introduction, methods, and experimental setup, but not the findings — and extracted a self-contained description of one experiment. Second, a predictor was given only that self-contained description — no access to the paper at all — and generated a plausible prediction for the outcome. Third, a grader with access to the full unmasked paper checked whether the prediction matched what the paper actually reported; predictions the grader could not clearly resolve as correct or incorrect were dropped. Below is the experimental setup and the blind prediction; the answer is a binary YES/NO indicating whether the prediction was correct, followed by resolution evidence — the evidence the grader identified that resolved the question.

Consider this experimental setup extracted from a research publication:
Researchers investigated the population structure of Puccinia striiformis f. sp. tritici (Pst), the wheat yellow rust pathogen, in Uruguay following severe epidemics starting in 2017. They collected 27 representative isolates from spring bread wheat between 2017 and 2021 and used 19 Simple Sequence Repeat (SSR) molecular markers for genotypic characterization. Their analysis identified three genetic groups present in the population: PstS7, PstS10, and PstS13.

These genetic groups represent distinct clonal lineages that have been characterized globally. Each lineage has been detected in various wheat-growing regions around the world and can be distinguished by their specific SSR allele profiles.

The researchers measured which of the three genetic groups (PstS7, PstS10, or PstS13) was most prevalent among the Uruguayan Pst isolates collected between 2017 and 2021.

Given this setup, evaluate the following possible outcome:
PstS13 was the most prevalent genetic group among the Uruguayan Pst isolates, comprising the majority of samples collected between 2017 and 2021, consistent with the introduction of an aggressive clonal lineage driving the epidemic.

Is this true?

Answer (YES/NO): YES